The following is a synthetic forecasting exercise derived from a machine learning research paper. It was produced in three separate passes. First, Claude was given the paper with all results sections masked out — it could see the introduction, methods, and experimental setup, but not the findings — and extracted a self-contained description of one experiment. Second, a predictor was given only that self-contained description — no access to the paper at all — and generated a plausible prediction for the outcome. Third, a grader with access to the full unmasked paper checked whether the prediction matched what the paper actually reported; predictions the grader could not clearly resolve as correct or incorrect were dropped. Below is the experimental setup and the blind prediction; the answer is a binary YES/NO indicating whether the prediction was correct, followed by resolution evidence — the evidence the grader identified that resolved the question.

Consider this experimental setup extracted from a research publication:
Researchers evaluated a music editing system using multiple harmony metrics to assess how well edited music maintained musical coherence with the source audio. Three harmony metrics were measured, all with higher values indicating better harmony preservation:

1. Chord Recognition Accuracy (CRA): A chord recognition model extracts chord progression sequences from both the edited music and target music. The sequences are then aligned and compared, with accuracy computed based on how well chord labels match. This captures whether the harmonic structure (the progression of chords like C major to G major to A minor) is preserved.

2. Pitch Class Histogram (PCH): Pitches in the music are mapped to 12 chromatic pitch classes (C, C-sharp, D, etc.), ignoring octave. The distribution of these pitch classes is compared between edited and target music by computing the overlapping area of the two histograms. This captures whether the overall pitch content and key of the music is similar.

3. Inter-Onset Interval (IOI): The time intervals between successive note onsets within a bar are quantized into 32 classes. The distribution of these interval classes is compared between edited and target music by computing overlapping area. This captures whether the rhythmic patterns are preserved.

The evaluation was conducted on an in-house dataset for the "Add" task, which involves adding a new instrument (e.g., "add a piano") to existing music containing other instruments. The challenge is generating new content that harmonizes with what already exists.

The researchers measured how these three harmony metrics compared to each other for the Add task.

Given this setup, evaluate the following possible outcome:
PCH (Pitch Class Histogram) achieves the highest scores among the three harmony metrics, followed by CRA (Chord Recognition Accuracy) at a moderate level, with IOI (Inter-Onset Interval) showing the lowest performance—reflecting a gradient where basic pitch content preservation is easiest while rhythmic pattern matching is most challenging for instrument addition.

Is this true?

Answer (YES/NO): NO